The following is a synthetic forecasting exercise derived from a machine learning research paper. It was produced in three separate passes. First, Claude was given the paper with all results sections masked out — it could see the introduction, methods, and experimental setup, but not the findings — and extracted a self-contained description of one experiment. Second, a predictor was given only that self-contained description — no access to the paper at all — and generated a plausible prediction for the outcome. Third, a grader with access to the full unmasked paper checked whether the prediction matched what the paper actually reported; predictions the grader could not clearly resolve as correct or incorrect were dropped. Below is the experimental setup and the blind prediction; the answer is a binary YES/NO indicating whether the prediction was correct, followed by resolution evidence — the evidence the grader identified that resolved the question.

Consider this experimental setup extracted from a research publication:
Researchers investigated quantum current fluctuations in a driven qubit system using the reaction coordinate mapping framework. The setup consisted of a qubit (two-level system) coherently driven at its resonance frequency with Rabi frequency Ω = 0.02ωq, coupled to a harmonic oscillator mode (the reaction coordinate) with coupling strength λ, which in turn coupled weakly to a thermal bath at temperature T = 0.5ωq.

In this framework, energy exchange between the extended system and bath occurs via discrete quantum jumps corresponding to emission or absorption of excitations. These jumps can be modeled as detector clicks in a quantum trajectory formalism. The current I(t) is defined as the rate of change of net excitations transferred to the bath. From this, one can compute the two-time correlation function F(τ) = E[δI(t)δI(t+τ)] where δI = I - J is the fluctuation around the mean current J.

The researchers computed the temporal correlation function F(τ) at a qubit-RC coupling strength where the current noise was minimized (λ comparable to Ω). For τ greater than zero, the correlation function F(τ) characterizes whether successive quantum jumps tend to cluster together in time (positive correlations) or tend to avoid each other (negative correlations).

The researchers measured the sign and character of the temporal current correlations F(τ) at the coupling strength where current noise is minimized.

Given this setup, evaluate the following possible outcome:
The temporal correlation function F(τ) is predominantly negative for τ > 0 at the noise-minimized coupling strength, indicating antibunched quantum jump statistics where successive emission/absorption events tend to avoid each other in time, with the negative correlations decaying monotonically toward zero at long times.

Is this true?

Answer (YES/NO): NO